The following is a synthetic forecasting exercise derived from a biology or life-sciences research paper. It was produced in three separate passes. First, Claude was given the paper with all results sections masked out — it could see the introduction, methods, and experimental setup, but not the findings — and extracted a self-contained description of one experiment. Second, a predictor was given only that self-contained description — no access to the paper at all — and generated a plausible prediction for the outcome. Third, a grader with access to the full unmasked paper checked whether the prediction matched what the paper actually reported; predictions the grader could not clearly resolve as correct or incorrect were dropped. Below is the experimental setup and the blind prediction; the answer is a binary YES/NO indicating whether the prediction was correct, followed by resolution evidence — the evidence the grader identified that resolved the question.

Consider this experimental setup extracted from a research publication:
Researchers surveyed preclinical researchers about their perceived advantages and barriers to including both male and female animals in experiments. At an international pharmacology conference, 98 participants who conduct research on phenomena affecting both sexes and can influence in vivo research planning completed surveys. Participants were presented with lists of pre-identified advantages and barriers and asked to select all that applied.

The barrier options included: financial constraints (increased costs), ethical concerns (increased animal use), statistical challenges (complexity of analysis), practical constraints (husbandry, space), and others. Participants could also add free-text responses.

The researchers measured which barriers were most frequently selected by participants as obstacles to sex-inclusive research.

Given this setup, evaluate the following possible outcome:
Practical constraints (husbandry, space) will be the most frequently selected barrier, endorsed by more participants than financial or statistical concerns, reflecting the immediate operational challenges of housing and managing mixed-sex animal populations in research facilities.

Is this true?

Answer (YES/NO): NO